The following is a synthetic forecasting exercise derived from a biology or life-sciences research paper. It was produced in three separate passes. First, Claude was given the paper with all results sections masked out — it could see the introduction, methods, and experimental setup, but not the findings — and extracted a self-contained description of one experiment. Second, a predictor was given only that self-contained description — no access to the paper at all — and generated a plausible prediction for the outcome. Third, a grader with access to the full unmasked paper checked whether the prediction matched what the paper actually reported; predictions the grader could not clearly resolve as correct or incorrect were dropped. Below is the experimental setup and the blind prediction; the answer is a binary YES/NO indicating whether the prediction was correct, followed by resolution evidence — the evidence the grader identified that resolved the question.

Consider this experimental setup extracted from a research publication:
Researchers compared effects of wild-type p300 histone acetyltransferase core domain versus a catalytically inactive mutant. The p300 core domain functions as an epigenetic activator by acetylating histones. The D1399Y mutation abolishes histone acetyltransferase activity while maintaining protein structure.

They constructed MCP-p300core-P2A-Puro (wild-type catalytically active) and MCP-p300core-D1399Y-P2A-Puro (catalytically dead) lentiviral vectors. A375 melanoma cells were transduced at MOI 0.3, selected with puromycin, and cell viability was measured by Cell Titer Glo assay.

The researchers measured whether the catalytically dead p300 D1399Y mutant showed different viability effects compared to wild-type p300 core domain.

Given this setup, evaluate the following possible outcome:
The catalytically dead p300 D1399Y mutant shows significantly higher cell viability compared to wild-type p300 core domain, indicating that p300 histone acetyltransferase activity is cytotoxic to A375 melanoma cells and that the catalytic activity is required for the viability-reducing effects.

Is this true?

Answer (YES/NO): YES